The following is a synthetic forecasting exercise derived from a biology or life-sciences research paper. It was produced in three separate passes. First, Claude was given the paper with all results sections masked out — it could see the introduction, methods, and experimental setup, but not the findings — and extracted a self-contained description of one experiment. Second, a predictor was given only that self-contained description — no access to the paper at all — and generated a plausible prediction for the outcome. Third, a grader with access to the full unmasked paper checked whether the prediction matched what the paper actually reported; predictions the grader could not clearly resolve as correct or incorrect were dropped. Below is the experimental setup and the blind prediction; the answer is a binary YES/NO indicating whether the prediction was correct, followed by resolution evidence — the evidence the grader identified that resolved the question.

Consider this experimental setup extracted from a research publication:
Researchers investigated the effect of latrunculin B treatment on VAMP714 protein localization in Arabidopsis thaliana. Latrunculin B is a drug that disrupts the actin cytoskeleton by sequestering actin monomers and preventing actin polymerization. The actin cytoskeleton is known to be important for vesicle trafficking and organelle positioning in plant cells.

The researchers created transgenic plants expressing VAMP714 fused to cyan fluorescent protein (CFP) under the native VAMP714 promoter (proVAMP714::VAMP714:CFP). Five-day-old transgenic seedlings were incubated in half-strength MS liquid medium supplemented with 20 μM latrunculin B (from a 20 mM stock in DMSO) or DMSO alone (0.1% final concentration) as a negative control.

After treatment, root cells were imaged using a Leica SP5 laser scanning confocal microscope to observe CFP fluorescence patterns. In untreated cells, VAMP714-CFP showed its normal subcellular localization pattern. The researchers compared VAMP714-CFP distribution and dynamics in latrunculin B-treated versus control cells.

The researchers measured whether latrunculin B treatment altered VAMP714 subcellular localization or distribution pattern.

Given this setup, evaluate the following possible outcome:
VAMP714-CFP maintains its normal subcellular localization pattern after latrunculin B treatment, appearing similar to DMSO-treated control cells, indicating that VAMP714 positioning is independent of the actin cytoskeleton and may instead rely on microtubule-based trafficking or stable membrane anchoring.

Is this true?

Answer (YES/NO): NO